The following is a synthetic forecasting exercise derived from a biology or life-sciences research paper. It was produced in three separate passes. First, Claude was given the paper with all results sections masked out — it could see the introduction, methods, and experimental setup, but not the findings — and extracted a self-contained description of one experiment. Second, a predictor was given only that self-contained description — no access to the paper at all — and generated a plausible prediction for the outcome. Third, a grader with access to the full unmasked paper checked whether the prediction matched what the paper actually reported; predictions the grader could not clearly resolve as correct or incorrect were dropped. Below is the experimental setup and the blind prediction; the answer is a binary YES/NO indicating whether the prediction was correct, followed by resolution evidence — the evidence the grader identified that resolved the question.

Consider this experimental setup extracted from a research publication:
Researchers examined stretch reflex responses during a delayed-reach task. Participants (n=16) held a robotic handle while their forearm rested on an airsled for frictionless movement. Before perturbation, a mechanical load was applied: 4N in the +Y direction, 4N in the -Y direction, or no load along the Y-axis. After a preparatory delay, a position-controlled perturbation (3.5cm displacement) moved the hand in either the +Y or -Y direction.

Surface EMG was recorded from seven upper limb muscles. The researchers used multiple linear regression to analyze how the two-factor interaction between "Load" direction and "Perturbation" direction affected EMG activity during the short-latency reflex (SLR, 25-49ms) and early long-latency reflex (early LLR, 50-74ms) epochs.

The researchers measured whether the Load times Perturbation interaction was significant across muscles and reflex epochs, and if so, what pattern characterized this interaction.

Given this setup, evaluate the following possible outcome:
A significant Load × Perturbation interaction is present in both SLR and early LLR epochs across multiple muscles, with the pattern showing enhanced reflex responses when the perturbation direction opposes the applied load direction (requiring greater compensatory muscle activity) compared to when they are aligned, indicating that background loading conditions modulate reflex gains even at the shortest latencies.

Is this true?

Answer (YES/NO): NO